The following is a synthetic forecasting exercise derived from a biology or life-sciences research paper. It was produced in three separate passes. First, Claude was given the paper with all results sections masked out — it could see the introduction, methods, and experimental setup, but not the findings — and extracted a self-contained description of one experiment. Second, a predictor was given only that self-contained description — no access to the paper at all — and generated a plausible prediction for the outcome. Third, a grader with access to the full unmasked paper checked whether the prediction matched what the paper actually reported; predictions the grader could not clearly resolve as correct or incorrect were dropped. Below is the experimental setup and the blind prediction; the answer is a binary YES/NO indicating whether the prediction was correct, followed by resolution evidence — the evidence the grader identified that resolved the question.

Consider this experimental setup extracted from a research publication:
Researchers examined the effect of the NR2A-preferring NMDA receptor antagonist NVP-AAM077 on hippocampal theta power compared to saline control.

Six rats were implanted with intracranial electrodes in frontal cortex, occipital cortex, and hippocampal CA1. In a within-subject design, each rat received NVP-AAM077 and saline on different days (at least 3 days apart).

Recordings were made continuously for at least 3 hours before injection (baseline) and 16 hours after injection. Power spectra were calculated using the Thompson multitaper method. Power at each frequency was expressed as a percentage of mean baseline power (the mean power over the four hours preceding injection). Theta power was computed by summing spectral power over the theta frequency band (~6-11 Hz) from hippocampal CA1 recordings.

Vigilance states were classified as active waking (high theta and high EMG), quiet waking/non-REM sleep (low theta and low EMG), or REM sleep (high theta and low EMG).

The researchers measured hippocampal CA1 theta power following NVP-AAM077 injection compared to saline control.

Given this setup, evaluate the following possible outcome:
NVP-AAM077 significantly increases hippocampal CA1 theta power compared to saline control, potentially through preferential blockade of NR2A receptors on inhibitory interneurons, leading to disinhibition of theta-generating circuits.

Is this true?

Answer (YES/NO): NO